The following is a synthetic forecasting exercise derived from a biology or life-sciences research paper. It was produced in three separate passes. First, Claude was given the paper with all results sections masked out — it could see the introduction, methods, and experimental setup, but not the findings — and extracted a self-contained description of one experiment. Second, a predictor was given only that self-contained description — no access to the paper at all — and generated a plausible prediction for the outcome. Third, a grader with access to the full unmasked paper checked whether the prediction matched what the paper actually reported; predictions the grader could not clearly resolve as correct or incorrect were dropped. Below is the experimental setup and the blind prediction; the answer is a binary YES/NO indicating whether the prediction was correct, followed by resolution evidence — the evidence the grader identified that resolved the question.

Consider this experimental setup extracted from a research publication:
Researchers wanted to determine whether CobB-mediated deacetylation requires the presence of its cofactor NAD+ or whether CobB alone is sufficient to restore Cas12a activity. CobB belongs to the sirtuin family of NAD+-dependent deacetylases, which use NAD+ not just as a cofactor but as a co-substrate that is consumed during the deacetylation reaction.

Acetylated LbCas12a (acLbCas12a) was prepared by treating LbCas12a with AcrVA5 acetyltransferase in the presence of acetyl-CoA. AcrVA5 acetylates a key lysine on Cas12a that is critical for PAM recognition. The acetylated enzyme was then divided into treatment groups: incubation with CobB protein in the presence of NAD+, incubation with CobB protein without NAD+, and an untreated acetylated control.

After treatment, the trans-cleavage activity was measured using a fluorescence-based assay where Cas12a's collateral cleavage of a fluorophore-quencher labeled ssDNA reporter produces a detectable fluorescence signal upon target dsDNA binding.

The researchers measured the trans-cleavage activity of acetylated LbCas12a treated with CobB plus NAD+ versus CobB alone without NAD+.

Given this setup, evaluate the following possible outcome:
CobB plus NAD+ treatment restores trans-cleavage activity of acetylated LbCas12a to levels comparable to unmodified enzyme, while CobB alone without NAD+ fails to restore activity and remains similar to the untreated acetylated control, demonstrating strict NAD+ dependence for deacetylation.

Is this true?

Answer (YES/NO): YES